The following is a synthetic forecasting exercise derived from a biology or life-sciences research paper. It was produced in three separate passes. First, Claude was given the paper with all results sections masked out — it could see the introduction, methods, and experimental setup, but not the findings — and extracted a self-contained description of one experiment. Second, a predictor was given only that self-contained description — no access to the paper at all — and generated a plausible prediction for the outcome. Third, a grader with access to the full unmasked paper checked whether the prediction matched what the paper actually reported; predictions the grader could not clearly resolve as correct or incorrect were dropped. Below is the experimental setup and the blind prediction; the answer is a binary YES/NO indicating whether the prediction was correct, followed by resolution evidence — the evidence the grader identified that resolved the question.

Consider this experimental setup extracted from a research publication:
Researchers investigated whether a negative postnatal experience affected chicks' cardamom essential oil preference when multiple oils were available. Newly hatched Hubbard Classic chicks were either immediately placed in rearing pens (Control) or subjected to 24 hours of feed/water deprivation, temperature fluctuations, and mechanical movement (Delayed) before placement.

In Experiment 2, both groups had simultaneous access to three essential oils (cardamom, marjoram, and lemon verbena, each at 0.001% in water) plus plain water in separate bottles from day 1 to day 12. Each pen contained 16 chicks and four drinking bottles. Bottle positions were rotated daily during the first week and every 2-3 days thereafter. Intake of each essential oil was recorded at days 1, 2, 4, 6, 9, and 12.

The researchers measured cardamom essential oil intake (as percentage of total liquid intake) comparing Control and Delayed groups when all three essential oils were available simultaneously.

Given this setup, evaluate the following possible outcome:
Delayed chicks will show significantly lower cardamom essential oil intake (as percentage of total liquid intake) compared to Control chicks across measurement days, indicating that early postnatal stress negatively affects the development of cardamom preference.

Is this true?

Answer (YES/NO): NO